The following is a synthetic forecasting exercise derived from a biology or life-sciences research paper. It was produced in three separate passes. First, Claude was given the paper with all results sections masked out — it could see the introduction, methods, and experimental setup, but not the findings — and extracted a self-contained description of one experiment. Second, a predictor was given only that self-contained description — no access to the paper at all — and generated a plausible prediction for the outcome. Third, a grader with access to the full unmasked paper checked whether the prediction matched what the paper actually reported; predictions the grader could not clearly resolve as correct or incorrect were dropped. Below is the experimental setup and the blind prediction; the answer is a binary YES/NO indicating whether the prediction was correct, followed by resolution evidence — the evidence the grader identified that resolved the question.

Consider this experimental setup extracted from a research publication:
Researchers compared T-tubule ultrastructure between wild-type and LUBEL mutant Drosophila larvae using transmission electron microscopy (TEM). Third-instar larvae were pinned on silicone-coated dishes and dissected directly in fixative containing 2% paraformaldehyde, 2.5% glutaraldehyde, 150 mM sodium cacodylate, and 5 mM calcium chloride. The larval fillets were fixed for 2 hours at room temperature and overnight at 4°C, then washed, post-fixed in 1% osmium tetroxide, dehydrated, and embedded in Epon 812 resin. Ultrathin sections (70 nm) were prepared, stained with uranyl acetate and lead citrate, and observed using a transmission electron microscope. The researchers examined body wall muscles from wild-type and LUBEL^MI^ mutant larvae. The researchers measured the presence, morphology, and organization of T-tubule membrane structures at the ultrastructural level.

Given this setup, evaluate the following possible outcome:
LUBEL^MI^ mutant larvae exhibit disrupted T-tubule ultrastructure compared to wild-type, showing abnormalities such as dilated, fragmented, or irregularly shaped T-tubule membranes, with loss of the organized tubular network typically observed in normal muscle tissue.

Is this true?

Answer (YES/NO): YES